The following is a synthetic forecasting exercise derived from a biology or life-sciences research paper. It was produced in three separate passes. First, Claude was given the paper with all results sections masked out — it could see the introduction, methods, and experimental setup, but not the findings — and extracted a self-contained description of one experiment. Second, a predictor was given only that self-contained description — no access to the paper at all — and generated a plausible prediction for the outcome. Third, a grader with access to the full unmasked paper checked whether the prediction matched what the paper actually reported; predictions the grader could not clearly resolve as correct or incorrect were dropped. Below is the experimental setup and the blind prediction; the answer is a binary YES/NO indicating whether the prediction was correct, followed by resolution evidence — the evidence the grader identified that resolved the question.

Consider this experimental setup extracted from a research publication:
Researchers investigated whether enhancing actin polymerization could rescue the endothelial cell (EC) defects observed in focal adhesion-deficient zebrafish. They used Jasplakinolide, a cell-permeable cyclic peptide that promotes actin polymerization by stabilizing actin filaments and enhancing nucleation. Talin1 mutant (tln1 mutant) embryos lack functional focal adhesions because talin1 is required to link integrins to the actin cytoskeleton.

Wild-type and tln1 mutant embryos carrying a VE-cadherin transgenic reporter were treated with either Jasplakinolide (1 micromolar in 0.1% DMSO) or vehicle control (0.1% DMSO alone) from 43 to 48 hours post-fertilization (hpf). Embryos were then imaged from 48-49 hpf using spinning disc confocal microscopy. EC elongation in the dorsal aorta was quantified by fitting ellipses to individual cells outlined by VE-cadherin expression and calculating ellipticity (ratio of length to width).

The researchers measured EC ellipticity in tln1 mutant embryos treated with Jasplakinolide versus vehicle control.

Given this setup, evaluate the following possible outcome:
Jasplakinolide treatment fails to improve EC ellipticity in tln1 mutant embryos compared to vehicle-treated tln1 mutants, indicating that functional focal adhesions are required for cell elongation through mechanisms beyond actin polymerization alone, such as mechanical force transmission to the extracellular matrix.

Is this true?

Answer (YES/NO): NO